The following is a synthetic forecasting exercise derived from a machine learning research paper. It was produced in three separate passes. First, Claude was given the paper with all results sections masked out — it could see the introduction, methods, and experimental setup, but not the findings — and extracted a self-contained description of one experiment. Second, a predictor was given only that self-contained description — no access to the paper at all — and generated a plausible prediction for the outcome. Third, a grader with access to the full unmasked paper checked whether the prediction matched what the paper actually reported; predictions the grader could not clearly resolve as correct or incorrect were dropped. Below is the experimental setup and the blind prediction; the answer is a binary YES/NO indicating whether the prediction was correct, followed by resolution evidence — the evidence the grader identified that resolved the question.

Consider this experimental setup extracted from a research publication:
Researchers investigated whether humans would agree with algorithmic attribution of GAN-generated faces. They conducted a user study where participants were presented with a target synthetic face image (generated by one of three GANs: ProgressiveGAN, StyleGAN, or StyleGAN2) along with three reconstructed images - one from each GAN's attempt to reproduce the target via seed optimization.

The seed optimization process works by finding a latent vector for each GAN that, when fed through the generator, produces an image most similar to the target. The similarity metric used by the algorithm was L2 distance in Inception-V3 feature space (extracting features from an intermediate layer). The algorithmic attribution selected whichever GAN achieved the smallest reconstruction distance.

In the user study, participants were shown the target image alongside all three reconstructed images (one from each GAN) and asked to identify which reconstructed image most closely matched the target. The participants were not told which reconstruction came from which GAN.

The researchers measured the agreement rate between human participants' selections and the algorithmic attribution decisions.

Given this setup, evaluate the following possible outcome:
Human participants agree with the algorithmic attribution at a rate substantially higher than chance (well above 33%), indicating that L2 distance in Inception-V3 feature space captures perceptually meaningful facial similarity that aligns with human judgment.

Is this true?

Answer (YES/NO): YES